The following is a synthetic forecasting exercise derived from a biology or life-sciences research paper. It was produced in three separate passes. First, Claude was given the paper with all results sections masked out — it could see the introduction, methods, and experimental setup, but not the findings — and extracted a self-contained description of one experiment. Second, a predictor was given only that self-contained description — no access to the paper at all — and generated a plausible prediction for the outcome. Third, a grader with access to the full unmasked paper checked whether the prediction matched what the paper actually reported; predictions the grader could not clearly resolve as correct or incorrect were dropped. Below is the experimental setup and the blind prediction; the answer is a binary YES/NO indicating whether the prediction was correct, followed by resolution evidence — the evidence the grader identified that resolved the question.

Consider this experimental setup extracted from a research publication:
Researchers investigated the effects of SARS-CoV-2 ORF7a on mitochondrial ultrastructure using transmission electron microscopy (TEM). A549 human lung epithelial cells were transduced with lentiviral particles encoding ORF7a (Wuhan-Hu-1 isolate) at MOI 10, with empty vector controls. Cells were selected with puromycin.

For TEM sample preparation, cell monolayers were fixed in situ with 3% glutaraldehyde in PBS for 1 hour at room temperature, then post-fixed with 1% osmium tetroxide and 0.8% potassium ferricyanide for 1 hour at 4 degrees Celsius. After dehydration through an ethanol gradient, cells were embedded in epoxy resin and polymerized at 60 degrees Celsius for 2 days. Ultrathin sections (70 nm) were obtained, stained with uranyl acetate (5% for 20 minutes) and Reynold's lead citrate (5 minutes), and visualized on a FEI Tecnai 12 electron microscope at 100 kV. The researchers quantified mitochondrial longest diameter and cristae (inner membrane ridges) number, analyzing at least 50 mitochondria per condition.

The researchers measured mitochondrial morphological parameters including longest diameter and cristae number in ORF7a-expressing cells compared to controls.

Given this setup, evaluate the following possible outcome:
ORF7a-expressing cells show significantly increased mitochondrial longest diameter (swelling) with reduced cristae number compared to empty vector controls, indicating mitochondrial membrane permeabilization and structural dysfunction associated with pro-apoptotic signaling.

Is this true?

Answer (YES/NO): NO